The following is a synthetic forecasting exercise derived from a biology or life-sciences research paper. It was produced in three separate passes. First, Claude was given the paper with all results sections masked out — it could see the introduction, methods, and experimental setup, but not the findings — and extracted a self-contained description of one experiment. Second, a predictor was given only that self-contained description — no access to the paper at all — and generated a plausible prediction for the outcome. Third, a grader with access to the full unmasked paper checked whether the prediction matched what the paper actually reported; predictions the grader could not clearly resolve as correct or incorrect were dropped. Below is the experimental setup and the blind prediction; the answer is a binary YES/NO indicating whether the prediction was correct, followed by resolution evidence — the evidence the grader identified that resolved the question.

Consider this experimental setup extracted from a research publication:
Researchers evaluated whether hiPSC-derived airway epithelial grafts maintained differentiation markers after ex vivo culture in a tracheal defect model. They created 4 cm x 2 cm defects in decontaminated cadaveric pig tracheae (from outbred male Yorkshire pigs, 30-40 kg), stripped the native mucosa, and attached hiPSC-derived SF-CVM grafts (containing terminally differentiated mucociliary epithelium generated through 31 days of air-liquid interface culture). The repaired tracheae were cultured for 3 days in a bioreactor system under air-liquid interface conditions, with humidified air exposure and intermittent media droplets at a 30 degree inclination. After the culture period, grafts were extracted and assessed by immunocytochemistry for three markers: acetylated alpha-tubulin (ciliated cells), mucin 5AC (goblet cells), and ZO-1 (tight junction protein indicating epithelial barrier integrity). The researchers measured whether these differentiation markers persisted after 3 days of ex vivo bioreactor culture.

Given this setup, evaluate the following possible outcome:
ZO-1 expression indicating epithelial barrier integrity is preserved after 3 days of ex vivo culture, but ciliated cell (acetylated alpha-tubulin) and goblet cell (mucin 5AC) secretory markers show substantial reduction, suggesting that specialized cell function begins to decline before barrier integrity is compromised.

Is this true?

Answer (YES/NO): NO